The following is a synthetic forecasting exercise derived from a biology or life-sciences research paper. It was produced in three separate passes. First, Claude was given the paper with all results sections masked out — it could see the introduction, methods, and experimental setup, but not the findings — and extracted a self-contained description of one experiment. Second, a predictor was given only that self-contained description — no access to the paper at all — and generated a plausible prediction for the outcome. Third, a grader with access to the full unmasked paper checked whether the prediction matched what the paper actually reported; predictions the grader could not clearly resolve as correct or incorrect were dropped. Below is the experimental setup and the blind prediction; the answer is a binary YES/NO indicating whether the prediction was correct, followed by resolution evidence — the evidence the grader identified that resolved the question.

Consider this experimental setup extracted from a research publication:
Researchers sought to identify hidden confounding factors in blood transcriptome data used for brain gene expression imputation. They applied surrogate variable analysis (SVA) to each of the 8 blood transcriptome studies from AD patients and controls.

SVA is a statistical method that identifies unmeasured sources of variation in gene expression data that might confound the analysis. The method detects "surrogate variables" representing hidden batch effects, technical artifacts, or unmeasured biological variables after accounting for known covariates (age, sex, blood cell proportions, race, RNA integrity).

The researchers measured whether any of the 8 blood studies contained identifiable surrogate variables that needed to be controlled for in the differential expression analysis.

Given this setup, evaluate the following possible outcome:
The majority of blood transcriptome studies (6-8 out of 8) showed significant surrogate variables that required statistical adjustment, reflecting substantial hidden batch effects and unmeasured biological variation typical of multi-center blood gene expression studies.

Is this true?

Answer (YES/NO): NO